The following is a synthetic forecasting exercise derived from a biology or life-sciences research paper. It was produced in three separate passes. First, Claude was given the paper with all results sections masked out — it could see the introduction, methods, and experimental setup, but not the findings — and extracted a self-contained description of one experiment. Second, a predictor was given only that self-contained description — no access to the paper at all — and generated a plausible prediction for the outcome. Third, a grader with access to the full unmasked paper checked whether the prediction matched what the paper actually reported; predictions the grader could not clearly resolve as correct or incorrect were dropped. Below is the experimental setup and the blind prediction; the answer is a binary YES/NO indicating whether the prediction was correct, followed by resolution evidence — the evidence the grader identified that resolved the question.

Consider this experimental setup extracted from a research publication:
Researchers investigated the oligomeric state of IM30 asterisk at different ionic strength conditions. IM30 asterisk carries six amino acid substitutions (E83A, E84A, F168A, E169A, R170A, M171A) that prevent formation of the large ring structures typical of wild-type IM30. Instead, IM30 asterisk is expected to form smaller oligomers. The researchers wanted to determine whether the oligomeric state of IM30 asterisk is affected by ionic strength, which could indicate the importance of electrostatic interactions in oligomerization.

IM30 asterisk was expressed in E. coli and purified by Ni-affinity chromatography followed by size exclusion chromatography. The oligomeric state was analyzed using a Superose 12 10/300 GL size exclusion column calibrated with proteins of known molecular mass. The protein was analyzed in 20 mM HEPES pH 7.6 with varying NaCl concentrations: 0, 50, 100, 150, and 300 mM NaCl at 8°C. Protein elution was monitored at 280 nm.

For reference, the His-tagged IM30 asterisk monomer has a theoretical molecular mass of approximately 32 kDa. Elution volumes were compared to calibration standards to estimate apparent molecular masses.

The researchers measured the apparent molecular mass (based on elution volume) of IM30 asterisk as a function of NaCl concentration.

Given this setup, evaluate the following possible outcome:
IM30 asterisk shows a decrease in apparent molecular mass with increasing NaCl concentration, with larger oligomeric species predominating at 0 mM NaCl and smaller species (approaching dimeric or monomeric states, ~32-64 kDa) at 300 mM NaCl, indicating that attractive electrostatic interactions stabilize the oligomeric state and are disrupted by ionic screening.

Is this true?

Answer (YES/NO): YES